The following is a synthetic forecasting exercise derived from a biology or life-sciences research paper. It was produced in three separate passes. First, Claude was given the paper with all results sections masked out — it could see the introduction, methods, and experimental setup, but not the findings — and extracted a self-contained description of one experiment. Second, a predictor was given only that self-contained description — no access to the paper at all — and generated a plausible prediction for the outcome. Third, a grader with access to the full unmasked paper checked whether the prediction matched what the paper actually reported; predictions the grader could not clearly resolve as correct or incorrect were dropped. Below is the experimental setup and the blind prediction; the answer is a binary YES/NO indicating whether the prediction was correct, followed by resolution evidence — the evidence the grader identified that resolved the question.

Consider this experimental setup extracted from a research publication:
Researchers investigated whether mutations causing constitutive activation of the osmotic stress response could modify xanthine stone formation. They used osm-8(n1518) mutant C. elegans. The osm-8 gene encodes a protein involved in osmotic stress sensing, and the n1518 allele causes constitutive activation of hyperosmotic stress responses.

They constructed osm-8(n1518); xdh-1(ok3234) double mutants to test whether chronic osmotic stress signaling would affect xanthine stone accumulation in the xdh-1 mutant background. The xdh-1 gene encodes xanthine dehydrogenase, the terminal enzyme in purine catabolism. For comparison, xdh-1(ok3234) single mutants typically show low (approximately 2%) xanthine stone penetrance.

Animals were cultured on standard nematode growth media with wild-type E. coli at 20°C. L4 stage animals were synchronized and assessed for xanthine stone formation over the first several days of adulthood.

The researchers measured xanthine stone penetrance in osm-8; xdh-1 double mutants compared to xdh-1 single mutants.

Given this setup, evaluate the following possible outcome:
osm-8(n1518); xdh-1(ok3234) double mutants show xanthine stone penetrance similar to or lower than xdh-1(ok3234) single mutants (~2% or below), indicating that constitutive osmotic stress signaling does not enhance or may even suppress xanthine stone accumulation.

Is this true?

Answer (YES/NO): NO